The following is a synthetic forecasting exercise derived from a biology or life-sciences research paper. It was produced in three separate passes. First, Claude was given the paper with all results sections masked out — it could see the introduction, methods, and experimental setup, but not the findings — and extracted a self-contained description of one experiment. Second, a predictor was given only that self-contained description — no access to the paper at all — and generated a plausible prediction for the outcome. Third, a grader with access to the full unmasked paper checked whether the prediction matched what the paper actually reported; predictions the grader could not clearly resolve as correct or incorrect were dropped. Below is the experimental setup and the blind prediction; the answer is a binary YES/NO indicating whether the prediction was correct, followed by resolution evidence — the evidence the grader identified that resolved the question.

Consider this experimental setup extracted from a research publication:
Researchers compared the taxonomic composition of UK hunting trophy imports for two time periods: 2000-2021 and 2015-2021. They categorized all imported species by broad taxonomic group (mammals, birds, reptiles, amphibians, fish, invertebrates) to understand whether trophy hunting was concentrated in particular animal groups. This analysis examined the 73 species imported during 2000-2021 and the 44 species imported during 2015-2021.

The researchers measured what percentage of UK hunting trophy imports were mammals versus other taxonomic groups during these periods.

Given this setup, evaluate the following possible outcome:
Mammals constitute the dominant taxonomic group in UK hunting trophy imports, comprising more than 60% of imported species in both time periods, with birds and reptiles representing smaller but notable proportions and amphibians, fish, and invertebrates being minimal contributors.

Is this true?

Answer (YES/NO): NO